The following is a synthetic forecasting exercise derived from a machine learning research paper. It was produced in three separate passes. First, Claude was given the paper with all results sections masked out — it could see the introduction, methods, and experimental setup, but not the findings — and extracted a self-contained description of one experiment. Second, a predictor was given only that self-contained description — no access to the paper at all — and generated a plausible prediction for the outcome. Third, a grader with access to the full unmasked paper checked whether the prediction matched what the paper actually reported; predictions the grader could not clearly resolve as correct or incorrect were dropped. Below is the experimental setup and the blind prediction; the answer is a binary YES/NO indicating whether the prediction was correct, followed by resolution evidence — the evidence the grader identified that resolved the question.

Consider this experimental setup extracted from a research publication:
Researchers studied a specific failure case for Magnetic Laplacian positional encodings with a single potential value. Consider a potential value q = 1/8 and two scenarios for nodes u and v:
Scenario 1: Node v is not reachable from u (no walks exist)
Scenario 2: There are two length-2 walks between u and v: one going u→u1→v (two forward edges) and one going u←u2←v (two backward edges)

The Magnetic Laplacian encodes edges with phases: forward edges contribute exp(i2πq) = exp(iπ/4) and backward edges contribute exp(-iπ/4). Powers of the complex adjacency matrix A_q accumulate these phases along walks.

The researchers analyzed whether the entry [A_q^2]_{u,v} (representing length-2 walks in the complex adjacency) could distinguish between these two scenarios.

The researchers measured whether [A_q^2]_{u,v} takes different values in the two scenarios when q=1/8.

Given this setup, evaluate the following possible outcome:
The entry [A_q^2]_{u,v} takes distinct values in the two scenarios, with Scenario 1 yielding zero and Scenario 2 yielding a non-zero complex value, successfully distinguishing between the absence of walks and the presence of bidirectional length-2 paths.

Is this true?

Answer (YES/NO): NO